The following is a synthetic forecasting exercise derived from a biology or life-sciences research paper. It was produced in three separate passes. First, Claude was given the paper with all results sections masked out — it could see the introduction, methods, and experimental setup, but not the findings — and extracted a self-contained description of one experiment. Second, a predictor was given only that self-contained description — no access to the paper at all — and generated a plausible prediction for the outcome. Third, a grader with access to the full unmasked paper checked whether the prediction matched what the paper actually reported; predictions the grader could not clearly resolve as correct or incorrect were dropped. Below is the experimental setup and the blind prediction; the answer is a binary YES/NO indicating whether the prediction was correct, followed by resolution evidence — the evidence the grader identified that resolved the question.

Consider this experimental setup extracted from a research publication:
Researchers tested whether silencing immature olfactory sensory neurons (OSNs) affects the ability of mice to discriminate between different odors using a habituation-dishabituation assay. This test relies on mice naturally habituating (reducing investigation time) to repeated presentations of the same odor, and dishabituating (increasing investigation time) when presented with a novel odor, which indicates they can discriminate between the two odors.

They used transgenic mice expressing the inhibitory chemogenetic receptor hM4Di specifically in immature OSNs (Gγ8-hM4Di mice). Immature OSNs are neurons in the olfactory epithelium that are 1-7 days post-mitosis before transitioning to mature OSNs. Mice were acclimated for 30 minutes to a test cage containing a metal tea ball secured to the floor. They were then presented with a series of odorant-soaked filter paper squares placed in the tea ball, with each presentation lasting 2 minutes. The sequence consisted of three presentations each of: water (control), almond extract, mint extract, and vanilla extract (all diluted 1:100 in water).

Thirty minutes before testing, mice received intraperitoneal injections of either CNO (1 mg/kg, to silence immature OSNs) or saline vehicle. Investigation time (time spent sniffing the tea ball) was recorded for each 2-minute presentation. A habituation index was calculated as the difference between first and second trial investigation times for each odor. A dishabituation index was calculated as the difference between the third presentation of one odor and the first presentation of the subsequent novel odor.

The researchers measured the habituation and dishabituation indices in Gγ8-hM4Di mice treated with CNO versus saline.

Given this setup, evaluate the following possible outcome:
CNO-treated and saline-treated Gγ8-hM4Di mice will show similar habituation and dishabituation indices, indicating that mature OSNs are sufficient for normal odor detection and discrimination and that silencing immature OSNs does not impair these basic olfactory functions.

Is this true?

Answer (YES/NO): NO